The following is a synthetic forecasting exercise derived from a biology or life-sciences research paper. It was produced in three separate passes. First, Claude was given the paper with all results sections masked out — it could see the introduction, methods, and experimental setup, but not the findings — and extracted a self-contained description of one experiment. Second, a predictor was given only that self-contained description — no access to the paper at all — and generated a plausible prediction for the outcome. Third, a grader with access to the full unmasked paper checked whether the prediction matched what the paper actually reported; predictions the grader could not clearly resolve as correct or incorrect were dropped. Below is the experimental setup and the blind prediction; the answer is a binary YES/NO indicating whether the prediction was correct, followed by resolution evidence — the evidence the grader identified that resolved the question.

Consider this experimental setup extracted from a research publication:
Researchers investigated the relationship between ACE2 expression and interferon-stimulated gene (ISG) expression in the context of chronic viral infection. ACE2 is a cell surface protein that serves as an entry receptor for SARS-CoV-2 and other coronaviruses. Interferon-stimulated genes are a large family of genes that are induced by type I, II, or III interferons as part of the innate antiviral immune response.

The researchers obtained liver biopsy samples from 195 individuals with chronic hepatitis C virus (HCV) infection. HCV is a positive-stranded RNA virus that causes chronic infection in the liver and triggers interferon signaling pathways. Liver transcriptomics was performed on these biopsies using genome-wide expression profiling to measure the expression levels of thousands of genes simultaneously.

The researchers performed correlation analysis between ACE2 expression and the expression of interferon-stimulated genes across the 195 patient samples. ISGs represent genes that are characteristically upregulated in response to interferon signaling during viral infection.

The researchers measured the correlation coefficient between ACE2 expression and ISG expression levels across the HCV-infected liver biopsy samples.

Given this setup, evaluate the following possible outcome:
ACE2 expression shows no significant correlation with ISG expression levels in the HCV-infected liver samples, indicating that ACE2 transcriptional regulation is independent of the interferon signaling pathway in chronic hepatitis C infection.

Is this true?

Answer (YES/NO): NO